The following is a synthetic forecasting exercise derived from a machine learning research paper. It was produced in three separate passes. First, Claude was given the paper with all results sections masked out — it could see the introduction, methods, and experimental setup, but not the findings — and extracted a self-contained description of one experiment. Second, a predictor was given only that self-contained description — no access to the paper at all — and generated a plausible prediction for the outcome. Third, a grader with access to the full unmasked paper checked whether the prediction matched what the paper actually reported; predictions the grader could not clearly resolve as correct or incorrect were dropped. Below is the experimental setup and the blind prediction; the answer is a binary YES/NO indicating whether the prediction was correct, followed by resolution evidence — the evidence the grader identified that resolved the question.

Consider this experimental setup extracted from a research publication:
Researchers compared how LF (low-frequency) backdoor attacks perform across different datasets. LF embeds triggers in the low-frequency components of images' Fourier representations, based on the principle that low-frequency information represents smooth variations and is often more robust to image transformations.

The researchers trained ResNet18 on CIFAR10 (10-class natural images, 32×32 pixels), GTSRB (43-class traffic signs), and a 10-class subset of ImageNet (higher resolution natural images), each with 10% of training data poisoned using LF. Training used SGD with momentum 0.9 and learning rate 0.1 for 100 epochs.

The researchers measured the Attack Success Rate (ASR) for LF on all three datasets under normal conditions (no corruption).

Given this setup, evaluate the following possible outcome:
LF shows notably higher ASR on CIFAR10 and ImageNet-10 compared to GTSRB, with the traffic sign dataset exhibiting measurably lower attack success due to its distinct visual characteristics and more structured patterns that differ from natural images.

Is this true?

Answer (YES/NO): NO